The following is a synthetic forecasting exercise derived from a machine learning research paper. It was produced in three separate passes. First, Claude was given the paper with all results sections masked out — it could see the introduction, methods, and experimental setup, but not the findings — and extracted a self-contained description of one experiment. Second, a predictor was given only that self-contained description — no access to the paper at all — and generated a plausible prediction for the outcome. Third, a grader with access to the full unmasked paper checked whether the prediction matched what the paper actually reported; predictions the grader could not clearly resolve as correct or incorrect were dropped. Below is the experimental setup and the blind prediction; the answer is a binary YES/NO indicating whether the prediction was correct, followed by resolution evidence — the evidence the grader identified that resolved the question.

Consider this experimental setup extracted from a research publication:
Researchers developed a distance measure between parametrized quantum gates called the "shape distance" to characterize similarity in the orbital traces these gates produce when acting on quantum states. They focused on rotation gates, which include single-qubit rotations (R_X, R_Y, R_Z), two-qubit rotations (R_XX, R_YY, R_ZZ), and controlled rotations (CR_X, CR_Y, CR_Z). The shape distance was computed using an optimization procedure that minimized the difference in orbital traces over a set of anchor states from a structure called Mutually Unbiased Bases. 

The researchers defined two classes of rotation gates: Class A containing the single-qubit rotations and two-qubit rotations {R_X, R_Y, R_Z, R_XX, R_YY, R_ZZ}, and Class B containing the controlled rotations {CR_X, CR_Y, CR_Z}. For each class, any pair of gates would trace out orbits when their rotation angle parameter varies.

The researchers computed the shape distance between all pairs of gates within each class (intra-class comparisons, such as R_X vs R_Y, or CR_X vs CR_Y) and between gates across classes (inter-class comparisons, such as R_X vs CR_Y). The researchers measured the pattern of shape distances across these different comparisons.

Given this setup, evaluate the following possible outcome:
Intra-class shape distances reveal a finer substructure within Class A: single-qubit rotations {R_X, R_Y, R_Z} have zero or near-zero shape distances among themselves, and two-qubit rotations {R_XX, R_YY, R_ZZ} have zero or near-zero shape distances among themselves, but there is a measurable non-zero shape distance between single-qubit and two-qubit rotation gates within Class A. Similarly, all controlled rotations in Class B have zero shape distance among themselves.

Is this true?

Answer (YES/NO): NO